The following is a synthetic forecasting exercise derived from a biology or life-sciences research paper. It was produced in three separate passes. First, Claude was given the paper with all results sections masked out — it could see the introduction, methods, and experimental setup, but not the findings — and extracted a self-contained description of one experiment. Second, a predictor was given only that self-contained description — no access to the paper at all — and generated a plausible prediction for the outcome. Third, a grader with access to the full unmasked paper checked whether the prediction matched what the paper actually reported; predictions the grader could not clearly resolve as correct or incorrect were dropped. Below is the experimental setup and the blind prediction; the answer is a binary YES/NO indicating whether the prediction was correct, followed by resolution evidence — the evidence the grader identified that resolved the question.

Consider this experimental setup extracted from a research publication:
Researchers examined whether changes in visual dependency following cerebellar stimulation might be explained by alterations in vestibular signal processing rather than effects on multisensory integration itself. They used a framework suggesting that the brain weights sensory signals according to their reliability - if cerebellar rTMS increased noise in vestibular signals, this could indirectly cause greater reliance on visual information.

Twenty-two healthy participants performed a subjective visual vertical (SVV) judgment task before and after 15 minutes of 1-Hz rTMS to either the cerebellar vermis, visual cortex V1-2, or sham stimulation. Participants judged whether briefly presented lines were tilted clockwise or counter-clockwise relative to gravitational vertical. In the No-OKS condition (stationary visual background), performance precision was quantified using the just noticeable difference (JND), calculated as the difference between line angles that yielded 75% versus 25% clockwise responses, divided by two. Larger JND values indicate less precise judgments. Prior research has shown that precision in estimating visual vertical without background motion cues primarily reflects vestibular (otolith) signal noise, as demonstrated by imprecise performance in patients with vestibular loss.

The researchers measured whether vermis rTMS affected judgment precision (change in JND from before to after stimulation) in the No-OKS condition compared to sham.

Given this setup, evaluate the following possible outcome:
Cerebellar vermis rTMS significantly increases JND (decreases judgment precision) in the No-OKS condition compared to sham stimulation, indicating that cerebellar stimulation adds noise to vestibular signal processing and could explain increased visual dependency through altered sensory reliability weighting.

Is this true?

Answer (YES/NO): NO